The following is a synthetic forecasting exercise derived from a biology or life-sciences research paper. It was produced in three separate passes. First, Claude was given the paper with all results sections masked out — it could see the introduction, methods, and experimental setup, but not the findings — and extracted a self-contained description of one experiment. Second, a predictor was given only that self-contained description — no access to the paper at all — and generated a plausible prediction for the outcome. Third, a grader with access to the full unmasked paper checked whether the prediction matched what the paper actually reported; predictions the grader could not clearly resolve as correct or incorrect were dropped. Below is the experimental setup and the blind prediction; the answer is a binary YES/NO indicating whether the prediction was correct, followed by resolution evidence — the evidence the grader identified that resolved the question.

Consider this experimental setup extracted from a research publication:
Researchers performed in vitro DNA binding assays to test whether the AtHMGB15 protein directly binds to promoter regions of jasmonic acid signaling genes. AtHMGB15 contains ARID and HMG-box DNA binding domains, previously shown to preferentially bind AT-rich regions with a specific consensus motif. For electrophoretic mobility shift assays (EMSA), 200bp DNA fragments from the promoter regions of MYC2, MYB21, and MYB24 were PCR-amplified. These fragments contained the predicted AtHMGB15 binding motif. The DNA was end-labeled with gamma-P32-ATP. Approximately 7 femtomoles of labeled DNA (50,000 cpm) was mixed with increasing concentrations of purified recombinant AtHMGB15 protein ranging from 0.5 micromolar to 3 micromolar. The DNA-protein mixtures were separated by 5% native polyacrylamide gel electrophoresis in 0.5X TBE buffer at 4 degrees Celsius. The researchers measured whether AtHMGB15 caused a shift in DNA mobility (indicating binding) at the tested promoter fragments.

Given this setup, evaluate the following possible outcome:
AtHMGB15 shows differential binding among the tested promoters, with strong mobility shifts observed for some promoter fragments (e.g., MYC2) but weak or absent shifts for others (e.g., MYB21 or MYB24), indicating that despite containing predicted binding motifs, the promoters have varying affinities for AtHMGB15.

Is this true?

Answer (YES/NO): NO